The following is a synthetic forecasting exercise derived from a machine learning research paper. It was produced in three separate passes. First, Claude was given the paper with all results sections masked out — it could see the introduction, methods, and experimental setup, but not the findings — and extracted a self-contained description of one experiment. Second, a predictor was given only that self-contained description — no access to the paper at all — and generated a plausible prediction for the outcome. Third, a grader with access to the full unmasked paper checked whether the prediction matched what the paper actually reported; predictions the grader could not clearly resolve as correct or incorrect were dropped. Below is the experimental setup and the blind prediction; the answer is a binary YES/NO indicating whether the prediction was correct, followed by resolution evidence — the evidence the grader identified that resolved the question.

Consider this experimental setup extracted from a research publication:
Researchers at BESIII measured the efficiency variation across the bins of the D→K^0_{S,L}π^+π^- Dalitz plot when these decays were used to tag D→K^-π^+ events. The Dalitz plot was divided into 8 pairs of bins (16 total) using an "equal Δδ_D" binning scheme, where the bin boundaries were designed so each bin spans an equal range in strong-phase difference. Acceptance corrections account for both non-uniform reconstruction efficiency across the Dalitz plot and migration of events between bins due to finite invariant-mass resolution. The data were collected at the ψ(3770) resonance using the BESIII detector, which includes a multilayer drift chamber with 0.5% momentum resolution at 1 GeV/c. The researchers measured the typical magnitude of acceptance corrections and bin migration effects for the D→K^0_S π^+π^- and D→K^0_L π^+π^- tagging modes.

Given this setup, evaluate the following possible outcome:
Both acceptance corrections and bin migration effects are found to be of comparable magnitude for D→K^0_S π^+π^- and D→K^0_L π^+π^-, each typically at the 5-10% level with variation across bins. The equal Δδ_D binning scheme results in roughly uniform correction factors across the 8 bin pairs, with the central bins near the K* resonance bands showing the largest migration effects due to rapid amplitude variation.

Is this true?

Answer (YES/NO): NO